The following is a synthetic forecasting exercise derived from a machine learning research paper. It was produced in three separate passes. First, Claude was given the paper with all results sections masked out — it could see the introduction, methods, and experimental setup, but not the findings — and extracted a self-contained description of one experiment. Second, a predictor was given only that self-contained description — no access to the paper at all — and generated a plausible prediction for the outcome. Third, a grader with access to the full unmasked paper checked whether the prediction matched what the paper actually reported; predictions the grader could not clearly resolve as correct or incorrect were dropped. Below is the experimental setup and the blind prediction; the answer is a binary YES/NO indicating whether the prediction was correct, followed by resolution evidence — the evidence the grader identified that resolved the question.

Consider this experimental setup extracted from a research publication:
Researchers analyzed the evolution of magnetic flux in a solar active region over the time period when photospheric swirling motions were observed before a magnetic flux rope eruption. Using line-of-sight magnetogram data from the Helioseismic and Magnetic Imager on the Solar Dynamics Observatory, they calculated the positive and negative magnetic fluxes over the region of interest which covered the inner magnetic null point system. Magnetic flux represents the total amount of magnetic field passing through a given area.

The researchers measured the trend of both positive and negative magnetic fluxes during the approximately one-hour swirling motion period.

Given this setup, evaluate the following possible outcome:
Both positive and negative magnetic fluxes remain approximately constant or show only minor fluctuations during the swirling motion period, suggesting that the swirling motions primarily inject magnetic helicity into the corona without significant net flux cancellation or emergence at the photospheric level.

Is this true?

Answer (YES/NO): NO